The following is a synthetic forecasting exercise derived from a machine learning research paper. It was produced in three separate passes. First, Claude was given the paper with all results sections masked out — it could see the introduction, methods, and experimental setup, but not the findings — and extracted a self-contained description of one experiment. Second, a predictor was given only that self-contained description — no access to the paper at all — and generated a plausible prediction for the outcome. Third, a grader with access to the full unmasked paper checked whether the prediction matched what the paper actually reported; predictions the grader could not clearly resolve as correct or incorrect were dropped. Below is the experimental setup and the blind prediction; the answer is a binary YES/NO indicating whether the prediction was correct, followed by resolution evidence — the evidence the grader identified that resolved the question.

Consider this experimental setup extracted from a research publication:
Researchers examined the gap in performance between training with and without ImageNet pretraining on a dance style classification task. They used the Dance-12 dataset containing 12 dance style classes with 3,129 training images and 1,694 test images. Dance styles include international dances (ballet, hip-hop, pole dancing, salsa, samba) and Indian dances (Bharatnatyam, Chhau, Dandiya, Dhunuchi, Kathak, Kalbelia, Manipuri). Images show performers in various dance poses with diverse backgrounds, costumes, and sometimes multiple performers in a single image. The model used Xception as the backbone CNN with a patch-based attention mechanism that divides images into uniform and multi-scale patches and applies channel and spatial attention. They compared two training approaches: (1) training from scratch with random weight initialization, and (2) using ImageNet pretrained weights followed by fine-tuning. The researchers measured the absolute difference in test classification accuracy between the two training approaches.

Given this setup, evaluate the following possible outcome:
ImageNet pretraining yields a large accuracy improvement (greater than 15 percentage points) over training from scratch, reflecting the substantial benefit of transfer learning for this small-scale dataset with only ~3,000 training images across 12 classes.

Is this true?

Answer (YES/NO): NO